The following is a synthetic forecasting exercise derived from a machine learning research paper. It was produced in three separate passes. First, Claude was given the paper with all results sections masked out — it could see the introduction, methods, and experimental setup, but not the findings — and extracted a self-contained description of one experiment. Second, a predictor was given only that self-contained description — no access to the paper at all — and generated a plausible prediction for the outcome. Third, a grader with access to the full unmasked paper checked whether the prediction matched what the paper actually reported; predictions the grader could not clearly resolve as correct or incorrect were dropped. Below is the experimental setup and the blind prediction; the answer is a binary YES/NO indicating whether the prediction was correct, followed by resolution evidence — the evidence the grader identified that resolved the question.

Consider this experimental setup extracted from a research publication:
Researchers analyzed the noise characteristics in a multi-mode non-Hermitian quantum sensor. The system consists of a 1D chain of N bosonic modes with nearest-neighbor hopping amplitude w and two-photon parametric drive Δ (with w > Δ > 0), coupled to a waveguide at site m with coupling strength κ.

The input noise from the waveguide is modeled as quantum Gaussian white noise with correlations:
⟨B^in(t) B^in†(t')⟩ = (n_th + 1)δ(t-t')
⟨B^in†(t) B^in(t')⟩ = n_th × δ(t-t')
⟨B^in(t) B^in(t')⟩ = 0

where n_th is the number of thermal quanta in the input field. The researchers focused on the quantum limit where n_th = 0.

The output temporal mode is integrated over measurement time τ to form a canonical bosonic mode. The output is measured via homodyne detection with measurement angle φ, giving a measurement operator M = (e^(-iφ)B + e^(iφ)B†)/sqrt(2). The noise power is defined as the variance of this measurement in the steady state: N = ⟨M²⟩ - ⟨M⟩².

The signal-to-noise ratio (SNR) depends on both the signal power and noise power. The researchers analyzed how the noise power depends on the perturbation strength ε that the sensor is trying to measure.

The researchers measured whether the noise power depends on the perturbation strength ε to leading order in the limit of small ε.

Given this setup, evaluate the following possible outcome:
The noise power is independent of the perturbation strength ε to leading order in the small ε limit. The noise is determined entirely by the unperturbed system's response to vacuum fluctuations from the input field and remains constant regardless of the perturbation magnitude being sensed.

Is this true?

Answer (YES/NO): YES